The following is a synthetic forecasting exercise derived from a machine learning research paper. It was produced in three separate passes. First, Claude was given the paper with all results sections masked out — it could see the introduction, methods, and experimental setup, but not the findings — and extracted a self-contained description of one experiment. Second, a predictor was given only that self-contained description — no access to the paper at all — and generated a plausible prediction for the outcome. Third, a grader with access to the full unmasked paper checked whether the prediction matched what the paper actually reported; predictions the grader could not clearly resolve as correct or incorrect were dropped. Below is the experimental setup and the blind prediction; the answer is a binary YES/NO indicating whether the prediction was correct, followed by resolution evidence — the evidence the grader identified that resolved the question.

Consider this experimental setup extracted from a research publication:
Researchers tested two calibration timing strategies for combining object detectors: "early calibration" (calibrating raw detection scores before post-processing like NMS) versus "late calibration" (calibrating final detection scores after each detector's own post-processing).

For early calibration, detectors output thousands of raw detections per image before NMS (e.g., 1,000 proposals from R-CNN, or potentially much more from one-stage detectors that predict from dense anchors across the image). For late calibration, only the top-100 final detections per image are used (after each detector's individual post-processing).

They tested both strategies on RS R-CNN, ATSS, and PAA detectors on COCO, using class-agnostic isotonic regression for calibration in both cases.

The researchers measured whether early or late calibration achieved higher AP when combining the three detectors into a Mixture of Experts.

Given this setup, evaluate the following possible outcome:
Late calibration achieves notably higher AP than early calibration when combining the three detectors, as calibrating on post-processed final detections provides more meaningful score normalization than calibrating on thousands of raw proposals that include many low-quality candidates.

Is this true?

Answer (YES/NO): NO